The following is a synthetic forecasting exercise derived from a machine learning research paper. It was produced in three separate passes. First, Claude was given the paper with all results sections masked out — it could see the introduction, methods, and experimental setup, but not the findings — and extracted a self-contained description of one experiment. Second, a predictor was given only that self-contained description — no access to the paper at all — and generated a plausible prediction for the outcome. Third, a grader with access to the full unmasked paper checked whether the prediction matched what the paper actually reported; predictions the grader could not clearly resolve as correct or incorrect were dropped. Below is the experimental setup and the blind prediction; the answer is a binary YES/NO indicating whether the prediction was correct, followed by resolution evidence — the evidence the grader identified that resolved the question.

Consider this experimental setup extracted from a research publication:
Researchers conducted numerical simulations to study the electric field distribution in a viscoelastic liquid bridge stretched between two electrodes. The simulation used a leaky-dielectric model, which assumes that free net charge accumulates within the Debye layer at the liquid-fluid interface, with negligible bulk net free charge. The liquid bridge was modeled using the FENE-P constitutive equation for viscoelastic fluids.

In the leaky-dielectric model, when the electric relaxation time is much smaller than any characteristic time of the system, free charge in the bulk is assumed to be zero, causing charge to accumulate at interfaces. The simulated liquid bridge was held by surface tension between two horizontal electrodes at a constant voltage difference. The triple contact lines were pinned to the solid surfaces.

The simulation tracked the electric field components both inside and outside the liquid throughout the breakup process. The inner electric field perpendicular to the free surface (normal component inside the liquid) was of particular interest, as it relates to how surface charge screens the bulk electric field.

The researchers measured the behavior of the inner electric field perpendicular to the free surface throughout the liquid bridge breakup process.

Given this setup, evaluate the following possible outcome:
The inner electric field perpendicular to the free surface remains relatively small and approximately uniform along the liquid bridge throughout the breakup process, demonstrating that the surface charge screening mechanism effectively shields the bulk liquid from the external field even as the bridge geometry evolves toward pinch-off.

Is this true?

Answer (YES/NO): YES